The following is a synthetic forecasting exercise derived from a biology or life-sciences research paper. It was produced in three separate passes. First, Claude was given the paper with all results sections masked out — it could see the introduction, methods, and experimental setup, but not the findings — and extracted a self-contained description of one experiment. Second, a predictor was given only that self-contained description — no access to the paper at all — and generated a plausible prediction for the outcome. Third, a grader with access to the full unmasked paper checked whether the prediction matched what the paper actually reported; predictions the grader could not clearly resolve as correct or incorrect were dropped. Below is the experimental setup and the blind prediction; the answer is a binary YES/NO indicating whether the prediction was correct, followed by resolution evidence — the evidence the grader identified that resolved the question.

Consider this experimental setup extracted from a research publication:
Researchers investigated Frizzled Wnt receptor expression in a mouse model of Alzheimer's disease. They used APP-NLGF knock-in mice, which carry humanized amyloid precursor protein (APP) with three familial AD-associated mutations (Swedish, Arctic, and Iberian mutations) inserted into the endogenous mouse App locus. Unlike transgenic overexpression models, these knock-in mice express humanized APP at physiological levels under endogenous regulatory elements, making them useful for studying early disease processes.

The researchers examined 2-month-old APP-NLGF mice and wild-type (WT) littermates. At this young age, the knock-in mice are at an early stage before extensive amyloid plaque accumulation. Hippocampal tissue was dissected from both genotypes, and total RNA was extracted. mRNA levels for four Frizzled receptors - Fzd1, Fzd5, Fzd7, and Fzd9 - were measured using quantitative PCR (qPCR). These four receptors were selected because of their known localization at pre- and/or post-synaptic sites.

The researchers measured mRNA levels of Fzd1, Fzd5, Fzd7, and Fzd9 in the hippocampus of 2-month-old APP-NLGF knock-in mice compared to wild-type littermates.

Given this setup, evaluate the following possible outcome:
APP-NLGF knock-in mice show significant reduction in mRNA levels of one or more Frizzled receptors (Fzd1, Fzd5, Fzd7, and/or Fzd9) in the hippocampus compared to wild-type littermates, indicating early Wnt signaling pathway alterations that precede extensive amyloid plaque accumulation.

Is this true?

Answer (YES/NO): YES